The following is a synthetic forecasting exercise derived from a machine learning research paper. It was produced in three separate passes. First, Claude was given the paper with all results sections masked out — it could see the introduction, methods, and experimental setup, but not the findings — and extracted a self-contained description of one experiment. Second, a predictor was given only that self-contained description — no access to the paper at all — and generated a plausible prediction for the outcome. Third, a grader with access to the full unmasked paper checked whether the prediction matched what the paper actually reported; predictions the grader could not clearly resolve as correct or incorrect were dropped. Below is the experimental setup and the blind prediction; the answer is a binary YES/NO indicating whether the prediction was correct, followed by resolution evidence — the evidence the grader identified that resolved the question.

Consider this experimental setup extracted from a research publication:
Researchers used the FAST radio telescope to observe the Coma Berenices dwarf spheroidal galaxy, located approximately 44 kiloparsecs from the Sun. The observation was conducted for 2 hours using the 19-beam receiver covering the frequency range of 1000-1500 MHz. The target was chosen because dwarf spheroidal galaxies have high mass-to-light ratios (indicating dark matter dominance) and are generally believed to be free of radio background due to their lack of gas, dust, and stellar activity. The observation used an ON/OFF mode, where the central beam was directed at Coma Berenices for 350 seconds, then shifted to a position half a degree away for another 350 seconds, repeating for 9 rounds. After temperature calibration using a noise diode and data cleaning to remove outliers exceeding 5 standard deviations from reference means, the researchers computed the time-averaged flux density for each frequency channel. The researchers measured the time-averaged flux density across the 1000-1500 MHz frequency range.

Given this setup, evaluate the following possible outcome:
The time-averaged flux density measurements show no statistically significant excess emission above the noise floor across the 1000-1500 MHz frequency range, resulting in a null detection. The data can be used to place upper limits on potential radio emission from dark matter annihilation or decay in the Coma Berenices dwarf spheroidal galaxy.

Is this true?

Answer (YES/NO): YES